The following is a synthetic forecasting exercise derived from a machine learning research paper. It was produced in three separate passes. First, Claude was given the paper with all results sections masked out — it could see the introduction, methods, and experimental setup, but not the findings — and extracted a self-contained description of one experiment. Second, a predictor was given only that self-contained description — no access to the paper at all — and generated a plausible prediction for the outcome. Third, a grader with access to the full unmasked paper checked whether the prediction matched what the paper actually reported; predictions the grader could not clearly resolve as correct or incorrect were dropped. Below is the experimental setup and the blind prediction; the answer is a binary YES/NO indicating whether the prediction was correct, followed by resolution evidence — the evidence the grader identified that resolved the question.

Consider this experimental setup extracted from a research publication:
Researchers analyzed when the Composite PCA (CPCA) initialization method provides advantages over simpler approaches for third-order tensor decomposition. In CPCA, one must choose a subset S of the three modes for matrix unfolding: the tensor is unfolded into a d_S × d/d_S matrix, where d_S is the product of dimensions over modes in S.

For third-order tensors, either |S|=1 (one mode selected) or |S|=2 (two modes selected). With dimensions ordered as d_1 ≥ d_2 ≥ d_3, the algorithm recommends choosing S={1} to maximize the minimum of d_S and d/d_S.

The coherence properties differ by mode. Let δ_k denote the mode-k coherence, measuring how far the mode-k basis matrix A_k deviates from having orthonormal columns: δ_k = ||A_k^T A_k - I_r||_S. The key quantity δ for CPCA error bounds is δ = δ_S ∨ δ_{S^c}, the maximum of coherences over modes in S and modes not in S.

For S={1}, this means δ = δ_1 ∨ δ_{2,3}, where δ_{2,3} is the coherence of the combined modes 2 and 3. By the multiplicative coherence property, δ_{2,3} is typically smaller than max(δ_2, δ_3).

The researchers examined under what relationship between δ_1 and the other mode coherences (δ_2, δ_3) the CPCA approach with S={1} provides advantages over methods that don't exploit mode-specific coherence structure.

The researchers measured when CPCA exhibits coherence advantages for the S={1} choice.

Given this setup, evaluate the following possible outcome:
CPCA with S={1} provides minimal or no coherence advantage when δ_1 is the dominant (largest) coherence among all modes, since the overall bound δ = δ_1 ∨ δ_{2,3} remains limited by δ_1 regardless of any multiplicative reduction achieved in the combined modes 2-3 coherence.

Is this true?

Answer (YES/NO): YES